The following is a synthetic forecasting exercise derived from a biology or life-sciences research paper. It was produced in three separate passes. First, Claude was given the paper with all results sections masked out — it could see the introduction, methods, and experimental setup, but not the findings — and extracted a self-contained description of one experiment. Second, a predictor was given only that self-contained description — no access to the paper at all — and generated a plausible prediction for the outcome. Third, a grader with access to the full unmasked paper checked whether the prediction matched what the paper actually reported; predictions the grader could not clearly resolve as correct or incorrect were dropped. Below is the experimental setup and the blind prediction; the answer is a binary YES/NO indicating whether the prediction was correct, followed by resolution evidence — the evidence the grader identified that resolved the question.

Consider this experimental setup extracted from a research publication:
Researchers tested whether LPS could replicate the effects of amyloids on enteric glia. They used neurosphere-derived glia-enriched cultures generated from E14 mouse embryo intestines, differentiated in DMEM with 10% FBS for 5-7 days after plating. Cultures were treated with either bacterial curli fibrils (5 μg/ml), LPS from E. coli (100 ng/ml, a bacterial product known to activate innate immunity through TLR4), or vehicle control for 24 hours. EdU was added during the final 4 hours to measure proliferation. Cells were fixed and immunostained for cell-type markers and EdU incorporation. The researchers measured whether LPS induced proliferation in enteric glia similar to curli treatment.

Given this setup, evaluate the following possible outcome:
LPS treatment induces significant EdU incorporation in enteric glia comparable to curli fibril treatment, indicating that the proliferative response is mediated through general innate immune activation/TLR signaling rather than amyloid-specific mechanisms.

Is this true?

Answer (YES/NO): YES